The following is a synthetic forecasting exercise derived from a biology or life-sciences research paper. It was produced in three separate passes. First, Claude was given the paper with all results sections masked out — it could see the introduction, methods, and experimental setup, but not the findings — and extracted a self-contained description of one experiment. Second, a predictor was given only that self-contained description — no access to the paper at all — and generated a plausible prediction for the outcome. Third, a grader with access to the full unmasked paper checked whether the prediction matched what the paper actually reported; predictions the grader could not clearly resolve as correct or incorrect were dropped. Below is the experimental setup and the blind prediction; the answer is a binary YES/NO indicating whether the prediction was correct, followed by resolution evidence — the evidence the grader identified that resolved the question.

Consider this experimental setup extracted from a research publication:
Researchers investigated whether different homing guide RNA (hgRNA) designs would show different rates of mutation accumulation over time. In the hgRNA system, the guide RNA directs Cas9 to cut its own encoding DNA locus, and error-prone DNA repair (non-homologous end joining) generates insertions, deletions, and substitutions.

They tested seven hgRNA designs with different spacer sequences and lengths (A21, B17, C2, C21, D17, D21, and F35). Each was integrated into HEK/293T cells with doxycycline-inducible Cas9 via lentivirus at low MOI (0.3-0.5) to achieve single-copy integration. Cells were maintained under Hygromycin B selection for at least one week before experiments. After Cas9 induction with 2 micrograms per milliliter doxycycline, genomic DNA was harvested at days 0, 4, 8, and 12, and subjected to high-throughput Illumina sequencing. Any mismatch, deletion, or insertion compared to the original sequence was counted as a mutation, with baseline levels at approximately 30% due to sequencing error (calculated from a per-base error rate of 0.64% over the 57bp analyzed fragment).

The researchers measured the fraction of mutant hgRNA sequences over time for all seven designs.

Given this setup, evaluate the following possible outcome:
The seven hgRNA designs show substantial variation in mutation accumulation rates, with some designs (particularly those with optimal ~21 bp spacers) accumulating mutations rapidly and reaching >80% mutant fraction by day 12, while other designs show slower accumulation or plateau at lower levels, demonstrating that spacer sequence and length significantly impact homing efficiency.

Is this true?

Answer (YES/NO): NO